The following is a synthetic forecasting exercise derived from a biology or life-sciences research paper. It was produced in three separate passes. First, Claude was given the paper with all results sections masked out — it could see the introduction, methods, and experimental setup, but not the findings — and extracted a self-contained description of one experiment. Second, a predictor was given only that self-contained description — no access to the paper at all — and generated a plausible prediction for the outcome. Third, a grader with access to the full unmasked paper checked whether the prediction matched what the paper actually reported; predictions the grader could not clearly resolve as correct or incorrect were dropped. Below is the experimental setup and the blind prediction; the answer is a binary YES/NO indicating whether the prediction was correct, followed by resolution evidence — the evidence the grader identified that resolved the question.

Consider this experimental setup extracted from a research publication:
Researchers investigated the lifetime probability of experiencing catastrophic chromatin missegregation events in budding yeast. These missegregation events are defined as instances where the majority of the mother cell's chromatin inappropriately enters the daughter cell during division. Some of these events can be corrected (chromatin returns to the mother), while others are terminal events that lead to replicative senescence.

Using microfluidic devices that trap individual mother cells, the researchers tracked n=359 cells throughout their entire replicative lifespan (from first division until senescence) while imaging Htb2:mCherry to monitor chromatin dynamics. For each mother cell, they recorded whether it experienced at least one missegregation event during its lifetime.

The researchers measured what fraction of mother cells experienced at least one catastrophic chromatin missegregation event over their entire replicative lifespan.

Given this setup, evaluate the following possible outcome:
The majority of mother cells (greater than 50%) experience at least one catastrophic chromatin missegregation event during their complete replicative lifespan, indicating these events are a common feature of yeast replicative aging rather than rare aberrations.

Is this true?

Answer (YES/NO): YES